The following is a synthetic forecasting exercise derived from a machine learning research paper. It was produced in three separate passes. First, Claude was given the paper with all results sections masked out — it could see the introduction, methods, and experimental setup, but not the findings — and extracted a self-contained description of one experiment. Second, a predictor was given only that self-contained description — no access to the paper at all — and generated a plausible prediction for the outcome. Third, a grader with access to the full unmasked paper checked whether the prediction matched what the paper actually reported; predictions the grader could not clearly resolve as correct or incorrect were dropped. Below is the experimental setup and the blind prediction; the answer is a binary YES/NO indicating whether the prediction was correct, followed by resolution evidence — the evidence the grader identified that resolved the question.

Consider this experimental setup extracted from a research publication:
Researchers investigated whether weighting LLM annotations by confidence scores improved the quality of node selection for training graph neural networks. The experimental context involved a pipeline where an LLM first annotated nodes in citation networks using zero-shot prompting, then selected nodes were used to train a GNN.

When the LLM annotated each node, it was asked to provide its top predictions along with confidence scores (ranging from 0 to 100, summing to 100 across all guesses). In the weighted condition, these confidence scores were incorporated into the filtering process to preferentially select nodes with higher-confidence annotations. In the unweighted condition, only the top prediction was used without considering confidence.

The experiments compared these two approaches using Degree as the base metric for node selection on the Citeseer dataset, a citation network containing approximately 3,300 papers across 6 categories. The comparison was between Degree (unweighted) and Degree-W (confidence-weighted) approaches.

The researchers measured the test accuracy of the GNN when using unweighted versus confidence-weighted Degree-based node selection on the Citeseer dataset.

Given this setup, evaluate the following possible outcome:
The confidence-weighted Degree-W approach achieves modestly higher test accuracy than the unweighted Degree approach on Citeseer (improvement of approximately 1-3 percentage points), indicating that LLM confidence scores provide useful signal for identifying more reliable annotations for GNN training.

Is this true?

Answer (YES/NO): NO